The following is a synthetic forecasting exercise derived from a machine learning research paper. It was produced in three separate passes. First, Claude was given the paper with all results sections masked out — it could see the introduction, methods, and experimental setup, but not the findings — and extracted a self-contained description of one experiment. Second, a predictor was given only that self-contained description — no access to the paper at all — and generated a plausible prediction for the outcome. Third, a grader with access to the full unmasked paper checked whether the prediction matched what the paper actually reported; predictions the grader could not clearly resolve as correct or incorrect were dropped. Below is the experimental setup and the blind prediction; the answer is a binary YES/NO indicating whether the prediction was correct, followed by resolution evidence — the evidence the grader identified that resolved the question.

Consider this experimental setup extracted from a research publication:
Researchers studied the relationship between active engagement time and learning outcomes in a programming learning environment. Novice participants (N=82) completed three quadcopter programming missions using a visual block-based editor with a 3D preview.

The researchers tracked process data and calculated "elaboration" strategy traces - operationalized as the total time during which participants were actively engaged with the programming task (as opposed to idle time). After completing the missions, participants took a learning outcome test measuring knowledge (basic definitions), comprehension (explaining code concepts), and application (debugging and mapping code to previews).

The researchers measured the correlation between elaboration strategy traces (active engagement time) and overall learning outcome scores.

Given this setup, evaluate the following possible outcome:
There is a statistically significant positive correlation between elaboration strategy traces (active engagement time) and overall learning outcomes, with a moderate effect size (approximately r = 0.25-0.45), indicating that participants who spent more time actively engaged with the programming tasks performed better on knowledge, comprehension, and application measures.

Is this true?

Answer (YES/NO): YES